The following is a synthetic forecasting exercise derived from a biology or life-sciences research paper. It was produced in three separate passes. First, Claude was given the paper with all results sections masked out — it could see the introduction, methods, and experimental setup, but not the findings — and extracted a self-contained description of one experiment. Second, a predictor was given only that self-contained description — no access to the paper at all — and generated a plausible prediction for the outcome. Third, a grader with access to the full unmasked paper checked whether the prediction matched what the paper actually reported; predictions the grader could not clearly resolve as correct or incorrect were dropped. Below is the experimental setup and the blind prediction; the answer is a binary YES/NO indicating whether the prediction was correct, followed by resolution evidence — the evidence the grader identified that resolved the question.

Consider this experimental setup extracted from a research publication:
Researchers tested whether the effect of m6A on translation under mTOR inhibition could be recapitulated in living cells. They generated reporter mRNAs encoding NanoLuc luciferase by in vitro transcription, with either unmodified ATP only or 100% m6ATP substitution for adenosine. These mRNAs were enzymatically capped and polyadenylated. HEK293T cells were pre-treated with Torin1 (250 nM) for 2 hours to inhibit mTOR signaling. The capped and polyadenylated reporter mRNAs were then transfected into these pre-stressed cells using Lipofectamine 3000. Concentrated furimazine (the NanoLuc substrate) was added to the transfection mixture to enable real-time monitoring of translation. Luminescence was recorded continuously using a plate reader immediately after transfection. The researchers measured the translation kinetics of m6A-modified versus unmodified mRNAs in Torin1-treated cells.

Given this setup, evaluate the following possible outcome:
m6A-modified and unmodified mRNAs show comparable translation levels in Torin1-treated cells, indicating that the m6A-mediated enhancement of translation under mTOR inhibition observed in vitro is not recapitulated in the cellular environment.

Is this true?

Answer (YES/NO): NO